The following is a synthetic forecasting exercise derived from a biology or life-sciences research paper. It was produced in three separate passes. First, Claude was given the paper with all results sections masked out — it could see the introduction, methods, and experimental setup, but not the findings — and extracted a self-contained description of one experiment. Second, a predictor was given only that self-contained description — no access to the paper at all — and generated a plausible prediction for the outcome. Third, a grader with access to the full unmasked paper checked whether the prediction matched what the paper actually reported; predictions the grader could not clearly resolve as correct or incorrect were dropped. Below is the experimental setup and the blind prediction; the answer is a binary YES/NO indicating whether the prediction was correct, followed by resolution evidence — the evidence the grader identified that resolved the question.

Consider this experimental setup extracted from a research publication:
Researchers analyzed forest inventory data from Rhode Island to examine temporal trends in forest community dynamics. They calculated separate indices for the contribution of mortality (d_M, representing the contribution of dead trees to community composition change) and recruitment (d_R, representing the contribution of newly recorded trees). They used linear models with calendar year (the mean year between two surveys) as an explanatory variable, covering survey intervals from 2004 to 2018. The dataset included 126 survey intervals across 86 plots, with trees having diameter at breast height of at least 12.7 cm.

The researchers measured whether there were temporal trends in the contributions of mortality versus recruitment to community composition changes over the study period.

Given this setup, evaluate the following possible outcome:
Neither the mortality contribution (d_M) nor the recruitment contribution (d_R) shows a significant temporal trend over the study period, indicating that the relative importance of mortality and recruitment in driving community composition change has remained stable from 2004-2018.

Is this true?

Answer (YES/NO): NO